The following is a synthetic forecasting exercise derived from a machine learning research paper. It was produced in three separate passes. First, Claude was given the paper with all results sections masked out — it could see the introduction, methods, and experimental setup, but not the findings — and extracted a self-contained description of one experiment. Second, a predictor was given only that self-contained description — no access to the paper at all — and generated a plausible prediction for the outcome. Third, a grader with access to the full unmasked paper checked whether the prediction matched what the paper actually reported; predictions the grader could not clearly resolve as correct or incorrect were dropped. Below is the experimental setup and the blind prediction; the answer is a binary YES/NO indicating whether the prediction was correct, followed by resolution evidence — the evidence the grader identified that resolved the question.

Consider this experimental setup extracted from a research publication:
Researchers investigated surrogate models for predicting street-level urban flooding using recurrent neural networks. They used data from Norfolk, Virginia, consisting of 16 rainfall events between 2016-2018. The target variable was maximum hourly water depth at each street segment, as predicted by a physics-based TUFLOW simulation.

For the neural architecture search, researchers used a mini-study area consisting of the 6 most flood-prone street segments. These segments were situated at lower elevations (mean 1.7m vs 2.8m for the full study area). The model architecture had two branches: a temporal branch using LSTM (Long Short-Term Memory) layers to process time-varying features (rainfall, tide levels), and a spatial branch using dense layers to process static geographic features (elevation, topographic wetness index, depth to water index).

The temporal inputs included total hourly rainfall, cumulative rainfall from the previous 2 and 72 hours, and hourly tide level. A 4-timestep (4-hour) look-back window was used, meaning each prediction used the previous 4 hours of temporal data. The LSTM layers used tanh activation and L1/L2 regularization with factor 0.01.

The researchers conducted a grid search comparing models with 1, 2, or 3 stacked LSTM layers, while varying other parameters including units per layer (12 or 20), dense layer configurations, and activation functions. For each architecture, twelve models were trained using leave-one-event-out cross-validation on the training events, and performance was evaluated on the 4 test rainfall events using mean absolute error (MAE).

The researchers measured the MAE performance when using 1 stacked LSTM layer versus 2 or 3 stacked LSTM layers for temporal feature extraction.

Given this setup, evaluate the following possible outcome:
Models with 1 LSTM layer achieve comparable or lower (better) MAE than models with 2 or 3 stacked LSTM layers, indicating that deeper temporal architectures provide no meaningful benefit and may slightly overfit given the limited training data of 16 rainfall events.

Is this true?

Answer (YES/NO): YES